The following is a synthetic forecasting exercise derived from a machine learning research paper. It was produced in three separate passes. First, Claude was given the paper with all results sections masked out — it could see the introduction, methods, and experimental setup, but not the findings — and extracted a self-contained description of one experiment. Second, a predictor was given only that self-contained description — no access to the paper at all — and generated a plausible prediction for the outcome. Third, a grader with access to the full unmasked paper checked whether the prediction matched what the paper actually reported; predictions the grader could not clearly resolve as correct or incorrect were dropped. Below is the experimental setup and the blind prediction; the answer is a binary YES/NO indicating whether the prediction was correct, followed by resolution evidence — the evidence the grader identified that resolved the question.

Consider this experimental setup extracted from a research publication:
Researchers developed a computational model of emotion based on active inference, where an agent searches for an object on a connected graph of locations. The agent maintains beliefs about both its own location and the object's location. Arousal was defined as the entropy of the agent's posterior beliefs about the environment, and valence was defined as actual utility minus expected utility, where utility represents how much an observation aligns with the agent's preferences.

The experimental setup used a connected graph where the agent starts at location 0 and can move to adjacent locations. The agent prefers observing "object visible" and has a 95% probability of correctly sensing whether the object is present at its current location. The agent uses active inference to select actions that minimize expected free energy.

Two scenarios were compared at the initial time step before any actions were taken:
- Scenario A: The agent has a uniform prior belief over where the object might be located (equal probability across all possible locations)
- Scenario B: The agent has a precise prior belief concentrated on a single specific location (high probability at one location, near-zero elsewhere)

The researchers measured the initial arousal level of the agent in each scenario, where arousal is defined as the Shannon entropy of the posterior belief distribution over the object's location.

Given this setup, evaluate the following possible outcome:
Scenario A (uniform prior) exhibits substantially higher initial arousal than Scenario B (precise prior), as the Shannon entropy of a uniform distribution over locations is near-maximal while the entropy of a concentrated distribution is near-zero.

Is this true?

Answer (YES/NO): YES